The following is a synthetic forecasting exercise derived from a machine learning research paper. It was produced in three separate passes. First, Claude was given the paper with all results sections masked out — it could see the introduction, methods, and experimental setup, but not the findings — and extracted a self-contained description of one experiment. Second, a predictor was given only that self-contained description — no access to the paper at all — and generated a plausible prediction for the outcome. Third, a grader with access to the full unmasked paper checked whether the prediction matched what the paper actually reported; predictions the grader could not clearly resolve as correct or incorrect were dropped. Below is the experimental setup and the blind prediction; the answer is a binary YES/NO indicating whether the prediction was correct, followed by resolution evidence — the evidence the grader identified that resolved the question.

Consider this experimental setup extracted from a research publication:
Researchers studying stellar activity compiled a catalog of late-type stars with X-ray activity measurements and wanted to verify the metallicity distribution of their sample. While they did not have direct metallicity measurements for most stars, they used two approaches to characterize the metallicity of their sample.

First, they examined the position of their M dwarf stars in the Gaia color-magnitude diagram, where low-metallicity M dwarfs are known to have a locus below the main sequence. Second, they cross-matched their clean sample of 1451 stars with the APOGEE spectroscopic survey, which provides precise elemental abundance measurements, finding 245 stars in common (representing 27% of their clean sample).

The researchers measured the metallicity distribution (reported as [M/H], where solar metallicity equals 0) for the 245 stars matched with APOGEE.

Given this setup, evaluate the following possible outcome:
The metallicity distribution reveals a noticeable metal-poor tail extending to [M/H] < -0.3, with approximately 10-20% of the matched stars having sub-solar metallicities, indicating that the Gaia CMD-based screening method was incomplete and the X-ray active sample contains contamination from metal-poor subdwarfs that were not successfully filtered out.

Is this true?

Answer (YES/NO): NO